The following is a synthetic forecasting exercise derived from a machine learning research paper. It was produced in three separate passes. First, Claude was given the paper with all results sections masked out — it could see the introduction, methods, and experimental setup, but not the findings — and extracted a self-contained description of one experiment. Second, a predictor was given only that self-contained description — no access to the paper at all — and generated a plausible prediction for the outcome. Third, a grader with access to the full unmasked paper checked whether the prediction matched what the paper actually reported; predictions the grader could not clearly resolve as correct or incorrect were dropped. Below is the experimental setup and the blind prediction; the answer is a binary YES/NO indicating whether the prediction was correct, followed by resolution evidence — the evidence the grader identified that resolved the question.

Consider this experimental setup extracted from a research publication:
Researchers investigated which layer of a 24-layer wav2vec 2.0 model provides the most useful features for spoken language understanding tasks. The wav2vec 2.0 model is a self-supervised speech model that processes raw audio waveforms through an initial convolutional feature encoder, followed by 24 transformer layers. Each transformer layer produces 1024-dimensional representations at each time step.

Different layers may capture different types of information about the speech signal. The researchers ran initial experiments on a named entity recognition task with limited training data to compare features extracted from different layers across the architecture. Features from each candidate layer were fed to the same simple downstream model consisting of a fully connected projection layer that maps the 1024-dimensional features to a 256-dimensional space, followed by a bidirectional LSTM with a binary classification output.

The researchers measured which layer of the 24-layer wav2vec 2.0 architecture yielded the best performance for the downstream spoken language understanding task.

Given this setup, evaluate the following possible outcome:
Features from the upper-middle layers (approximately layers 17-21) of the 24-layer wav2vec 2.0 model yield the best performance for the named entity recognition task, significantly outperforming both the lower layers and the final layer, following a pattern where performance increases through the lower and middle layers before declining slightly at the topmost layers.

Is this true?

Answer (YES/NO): NO